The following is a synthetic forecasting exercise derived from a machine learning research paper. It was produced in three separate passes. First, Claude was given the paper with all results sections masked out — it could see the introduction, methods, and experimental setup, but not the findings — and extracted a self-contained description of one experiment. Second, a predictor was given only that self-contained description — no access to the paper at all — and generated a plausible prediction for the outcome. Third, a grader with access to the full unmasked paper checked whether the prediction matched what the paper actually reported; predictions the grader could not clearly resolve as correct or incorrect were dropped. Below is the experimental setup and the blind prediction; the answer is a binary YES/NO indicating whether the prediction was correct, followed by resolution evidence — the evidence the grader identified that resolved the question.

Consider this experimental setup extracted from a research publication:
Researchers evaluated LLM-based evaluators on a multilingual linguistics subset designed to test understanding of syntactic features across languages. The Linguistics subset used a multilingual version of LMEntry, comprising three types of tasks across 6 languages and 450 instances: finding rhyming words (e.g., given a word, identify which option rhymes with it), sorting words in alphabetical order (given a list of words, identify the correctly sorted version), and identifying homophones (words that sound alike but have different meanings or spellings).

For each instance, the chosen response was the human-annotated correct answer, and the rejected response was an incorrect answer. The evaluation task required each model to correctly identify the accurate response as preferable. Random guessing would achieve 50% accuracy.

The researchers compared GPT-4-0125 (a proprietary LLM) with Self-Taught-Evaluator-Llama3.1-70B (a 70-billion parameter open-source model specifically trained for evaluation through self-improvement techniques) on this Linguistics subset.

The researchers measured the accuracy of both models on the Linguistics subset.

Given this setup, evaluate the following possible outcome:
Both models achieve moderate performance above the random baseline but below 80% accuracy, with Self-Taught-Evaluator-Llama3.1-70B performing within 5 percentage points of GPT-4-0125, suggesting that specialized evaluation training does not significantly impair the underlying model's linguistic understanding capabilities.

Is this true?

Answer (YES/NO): NO